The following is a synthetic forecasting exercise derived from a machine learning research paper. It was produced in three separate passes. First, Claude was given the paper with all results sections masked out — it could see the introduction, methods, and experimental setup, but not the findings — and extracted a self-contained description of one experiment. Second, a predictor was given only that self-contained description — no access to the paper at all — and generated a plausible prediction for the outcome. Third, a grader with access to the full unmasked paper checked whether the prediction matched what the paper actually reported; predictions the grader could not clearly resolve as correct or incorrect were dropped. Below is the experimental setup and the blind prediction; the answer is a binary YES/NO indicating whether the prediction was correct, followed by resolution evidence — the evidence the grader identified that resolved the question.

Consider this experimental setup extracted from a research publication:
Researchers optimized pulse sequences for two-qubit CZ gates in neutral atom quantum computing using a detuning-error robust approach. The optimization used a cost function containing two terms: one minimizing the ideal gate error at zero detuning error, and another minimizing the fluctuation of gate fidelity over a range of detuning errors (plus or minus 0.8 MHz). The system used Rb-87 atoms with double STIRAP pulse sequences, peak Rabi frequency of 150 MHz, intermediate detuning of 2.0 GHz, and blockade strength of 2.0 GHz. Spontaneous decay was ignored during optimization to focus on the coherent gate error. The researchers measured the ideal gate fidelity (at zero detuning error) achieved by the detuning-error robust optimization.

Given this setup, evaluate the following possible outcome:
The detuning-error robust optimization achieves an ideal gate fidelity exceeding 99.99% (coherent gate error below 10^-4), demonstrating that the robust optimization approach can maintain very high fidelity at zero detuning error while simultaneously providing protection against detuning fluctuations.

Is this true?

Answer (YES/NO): NO